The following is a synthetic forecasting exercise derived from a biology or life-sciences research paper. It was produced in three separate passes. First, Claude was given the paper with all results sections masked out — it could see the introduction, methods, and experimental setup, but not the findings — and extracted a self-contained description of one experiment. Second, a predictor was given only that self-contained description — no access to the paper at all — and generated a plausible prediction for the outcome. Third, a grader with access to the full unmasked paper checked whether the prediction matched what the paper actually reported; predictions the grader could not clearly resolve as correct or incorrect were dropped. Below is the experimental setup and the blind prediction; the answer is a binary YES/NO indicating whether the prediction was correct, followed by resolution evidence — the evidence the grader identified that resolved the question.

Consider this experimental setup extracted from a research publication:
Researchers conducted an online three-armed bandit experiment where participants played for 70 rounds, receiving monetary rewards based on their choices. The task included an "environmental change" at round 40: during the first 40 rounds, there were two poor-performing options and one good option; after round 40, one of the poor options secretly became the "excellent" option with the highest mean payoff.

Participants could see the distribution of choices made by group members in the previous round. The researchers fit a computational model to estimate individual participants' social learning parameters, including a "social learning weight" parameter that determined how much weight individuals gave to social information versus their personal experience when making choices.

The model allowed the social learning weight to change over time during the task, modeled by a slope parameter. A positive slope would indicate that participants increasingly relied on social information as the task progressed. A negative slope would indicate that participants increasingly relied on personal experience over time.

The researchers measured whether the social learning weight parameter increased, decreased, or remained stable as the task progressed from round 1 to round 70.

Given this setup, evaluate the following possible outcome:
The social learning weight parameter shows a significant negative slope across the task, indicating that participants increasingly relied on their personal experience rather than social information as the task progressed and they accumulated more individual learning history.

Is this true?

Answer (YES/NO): NO